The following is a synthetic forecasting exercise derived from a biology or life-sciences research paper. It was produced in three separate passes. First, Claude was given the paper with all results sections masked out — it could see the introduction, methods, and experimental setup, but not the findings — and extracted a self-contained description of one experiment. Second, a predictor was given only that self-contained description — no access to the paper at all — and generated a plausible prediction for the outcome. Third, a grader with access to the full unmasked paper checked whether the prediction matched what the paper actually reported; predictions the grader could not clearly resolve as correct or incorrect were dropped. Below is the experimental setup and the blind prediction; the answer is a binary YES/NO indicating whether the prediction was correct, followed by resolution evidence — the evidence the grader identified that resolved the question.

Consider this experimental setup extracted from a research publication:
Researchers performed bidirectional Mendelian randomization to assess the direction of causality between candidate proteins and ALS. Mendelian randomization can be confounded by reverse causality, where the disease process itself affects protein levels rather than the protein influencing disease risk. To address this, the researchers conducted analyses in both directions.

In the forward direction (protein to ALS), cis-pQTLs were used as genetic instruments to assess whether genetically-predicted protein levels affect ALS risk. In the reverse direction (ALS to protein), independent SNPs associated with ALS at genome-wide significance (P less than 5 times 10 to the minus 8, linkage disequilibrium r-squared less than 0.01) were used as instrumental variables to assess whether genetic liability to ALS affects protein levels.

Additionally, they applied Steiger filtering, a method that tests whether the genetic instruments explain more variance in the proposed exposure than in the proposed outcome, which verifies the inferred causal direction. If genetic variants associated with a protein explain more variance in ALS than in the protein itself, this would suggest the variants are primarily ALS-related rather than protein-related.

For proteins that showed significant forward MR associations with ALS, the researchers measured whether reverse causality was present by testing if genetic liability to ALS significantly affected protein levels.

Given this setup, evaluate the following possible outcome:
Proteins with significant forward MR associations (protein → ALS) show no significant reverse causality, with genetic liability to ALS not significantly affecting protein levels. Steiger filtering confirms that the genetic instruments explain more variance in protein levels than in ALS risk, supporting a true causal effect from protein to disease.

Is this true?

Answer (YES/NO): YES